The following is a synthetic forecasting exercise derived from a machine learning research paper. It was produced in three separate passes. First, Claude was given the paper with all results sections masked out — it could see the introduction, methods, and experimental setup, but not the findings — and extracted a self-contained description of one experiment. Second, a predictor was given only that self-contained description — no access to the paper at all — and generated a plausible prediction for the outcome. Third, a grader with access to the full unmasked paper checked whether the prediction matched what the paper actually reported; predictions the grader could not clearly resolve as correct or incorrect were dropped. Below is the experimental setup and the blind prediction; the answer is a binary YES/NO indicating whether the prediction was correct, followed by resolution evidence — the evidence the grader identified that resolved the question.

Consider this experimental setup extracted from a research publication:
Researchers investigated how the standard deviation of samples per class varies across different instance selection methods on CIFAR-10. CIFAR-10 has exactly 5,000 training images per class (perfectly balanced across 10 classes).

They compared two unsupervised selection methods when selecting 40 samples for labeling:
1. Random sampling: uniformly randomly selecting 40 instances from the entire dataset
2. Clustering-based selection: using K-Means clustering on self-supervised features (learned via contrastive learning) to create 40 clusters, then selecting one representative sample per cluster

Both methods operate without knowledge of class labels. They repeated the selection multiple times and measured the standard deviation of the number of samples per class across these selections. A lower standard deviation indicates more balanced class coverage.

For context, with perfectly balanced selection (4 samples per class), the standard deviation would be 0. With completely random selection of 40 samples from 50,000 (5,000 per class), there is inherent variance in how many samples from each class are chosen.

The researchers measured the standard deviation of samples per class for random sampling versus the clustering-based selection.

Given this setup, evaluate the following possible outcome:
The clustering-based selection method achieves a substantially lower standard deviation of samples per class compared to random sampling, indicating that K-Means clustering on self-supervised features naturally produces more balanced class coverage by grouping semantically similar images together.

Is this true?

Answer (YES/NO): YES